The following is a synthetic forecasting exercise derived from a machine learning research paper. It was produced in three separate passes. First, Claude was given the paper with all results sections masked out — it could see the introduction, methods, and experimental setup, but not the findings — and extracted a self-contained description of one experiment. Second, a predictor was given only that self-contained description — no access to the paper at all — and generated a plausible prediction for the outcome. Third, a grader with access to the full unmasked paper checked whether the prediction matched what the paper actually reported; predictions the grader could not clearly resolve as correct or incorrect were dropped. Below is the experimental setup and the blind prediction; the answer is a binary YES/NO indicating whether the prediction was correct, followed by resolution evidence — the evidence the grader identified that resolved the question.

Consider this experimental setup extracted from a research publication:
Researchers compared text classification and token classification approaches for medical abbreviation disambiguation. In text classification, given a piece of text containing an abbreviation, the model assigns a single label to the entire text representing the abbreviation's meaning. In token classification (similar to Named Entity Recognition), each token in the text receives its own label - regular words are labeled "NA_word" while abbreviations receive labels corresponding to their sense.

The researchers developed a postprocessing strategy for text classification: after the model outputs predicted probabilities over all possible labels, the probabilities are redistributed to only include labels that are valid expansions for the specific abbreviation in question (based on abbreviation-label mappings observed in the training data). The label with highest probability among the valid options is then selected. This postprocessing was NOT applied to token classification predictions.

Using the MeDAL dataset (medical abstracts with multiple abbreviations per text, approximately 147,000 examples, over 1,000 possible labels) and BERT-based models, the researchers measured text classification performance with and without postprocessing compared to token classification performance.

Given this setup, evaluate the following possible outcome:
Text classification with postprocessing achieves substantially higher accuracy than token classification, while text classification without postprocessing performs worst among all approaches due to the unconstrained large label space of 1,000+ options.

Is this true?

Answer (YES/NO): NO